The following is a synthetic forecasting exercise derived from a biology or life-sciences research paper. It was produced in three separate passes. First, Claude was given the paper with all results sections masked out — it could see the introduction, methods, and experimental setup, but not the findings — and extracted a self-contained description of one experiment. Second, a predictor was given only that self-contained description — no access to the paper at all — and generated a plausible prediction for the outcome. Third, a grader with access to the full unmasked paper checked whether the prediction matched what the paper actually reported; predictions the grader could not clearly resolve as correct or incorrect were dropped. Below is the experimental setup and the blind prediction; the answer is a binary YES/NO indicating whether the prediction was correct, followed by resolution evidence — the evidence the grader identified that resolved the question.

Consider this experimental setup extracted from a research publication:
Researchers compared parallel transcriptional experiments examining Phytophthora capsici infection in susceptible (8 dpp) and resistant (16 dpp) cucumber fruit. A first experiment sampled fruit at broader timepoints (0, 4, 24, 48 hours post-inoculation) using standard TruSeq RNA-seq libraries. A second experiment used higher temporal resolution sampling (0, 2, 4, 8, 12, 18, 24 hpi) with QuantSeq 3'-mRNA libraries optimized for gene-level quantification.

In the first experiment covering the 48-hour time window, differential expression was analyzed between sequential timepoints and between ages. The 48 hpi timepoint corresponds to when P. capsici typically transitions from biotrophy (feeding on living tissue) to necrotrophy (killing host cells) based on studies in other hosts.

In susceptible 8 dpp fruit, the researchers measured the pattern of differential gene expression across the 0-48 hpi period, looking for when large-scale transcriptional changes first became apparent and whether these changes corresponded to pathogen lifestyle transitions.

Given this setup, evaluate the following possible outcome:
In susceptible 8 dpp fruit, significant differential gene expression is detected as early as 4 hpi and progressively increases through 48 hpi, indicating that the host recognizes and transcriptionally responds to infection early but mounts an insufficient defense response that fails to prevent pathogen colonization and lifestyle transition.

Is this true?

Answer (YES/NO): YES